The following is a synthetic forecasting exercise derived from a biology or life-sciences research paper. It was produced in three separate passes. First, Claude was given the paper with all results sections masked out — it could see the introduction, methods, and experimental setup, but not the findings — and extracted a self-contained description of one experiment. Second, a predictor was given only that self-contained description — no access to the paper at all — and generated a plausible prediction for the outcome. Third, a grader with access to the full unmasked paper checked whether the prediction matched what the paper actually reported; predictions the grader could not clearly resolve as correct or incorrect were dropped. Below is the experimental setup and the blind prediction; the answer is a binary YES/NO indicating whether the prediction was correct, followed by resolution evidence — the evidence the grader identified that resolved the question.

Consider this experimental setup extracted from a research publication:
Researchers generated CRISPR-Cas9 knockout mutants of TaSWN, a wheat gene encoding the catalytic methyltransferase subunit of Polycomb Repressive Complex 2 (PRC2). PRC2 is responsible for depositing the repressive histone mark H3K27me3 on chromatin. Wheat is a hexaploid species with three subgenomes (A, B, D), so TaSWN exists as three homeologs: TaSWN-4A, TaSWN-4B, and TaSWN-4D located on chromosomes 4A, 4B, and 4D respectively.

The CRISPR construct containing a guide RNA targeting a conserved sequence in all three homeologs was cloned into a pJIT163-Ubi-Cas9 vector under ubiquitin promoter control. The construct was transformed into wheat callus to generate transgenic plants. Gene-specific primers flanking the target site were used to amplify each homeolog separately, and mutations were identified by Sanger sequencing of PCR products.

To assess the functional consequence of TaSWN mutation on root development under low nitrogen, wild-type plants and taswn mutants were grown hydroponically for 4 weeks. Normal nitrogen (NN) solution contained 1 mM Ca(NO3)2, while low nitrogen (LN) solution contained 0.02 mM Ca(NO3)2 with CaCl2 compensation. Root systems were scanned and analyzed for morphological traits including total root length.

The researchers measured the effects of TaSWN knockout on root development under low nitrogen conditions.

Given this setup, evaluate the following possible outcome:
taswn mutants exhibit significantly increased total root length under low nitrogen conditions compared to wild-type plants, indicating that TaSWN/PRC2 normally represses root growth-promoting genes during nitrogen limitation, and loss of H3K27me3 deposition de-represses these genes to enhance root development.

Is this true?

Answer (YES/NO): YES